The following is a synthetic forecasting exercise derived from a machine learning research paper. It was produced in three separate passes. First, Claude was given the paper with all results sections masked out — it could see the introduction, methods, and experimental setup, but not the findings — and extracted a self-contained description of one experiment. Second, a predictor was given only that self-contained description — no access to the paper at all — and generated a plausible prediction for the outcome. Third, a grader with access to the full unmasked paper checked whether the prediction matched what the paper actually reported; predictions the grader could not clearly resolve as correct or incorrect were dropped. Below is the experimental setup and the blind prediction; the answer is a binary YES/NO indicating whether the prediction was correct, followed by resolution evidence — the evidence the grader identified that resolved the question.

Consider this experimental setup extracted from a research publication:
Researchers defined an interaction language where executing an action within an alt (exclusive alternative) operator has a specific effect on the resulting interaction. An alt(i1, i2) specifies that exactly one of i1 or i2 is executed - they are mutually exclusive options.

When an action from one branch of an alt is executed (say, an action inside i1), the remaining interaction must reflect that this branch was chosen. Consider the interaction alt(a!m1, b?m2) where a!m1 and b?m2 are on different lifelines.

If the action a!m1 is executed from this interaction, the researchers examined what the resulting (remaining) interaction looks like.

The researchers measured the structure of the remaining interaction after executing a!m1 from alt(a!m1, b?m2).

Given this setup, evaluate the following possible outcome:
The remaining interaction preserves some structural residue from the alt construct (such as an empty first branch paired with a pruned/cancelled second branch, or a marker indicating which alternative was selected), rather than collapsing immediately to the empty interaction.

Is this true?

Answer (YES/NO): NO